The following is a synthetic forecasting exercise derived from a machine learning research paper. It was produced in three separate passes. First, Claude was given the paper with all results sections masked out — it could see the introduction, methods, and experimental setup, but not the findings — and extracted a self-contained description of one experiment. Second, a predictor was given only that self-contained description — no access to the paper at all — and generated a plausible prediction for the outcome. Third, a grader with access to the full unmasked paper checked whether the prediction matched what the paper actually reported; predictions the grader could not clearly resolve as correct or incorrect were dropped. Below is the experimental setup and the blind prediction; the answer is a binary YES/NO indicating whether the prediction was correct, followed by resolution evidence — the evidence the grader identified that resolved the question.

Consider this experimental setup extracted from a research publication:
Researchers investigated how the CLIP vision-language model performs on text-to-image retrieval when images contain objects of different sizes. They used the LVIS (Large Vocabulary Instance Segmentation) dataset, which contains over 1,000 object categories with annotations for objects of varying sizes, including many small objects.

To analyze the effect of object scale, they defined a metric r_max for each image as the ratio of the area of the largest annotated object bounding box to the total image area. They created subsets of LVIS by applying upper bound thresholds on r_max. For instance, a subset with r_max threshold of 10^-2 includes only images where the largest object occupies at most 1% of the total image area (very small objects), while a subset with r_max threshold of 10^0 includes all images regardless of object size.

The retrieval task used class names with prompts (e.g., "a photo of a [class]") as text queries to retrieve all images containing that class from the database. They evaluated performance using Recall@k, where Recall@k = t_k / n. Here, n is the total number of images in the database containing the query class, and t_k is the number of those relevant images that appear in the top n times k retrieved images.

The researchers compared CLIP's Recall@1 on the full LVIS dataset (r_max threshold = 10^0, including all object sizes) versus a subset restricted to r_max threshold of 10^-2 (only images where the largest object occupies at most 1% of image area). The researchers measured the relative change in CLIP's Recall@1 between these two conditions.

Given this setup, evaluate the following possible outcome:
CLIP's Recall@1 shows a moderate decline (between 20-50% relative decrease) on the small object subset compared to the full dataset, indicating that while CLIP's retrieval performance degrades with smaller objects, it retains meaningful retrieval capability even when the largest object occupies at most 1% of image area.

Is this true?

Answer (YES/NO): NO